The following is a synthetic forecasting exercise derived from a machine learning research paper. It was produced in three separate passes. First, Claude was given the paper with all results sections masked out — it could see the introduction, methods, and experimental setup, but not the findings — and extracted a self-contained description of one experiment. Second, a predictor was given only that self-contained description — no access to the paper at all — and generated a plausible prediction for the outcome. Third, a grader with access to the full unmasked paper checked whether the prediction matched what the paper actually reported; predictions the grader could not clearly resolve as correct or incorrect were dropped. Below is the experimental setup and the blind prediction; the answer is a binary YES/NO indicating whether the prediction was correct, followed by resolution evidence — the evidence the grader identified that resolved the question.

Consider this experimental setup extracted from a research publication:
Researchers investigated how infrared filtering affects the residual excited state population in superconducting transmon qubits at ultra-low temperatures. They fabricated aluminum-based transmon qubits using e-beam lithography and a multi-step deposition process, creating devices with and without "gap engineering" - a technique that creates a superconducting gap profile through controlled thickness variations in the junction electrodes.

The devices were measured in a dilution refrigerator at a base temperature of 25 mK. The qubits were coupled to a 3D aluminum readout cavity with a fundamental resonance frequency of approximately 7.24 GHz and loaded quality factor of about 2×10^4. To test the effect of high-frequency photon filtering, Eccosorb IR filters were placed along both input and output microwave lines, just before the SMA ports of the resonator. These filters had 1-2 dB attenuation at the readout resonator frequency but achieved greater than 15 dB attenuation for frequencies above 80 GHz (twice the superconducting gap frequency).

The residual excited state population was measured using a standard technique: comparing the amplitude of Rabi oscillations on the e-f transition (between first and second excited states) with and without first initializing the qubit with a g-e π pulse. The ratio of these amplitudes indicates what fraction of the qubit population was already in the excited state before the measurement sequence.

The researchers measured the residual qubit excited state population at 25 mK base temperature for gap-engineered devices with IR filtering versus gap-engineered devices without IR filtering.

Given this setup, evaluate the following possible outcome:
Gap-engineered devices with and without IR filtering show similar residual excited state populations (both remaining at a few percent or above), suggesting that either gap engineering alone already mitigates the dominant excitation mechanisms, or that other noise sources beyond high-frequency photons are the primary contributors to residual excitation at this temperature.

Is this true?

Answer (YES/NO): NO